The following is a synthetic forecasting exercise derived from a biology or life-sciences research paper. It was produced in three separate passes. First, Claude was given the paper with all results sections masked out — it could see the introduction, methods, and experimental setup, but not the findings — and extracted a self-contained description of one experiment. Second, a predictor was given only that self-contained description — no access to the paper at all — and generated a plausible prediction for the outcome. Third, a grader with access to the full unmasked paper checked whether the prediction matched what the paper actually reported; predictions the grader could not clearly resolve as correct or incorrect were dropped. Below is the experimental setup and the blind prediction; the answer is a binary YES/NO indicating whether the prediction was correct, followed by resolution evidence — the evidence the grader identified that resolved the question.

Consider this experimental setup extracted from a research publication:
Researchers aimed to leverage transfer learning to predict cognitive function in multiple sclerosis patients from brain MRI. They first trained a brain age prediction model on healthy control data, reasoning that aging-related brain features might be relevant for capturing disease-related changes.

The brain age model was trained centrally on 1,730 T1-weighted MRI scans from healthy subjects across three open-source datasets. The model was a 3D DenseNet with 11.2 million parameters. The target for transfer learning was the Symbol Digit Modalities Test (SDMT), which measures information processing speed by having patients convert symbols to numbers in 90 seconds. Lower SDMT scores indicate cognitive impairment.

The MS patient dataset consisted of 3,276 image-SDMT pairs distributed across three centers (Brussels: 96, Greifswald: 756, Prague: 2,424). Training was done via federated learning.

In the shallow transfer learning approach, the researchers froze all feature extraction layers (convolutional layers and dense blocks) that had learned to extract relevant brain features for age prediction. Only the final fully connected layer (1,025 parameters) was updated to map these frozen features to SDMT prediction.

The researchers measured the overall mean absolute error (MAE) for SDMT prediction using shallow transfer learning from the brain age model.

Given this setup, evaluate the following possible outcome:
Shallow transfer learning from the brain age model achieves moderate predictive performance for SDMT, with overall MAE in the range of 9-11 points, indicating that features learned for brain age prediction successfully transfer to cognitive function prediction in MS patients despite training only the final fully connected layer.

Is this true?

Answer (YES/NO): NO